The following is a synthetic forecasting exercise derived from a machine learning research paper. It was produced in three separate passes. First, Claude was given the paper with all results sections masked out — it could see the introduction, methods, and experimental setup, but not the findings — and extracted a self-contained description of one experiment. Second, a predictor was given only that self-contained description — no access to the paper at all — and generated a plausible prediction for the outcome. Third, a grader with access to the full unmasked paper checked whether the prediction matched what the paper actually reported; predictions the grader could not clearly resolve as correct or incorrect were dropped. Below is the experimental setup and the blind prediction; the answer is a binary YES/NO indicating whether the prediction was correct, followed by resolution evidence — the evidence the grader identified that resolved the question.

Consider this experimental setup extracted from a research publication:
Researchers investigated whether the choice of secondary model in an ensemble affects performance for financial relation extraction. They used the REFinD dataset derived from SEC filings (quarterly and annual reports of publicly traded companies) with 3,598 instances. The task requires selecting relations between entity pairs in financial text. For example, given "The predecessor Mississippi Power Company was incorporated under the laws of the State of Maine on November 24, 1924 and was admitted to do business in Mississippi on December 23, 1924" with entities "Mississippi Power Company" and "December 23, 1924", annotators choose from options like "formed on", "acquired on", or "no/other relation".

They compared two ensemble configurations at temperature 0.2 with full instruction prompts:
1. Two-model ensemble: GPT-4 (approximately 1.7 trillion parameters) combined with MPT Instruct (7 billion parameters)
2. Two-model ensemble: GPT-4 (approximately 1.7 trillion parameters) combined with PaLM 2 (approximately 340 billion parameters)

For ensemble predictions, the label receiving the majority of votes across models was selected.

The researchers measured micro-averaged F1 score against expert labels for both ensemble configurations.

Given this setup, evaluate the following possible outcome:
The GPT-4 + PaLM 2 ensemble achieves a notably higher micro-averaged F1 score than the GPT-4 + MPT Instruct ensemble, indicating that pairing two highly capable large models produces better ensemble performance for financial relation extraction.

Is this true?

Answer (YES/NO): NO